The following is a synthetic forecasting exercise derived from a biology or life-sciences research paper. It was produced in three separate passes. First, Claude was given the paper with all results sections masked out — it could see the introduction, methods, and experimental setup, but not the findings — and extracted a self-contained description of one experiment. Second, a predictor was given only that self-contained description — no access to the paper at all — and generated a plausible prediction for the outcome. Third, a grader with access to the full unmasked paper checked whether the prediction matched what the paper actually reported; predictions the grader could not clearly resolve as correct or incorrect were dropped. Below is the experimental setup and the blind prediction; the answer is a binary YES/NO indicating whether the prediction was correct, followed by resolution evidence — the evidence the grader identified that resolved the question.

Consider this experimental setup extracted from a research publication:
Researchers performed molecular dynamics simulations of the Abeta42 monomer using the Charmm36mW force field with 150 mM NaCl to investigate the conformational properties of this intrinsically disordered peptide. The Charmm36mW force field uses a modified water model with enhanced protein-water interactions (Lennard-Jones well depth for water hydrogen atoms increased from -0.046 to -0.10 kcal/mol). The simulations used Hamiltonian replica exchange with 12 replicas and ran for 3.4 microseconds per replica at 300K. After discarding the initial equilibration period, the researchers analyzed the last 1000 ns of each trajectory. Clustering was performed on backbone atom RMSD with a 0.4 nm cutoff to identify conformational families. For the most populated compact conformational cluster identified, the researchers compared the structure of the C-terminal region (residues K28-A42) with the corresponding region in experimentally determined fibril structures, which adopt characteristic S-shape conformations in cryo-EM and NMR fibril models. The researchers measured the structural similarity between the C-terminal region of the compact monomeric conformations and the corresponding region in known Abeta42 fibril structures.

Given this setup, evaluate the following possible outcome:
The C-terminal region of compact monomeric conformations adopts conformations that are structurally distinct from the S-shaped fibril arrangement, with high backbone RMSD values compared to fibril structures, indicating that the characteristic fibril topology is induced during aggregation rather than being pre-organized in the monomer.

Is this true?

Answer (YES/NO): NO